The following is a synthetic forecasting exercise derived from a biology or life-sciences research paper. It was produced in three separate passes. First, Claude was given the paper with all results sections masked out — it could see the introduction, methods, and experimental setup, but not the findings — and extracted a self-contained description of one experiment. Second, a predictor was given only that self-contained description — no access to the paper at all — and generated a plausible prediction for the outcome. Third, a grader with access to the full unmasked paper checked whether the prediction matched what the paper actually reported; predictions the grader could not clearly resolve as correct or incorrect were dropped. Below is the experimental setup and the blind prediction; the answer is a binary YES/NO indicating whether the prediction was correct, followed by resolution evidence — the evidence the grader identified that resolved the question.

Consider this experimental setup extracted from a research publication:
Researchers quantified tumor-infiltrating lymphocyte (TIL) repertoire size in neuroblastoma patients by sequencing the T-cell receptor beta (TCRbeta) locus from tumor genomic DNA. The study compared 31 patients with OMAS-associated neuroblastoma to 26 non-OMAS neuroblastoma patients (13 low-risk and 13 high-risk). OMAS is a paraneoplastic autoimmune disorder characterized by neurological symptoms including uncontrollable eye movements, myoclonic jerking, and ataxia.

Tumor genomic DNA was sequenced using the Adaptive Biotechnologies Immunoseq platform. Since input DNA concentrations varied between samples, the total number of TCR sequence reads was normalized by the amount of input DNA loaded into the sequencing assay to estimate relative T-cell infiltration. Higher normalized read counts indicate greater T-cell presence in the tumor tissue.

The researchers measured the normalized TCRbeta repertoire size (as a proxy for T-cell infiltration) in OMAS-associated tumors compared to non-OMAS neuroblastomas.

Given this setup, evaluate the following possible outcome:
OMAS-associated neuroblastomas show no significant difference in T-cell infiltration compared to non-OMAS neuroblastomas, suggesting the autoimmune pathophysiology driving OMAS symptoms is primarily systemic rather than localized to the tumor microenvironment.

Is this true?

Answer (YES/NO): NO